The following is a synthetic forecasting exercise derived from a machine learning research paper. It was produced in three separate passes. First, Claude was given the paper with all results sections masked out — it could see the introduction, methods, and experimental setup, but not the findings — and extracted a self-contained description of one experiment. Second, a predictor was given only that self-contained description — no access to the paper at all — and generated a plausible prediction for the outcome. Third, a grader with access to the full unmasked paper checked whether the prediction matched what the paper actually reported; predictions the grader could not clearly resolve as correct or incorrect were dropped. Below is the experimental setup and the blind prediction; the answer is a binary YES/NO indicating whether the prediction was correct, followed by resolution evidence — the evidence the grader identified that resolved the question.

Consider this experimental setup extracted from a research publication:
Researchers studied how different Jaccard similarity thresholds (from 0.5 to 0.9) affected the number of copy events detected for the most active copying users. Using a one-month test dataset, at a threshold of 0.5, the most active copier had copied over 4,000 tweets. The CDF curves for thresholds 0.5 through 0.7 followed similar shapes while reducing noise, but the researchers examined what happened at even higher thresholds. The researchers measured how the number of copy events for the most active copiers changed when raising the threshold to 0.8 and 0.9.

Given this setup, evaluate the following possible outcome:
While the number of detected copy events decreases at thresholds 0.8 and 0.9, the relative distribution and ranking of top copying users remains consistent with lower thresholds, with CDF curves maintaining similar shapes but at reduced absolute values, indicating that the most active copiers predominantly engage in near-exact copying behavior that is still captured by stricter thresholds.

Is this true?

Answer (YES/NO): NO